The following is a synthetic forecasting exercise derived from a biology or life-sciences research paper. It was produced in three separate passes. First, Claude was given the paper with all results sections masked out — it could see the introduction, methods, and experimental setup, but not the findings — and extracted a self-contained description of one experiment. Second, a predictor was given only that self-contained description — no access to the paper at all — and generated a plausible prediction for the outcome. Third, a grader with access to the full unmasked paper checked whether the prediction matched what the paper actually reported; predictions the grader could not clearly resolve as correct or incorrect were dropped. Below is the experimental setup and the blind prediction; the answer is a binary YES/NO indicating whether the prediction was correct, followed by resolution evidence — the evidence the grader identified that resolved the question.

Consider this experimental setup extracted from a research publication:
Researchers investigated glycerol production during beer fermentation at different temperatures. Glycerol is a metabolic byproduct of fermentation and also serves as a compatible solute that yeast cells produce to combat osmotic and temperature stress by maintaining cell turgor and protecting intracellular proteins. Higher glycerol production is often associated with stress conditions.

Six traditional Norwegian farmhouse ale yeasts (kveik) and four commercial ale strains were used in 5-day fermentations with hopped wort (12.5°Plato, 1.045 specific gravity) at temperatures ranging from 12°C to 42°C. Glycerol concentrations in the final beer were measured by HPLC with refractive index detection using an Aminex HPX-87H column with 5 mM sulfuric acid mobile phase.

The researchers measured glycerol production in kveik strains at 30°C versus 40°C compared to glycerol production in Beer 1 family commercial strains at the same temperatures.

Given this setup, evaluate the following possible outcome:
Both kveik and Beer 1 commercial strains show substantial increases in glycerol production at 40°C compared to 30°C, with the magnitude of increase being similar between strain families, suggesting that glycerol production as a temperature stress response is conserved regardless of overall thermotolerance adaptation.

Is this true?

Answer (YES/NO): NO